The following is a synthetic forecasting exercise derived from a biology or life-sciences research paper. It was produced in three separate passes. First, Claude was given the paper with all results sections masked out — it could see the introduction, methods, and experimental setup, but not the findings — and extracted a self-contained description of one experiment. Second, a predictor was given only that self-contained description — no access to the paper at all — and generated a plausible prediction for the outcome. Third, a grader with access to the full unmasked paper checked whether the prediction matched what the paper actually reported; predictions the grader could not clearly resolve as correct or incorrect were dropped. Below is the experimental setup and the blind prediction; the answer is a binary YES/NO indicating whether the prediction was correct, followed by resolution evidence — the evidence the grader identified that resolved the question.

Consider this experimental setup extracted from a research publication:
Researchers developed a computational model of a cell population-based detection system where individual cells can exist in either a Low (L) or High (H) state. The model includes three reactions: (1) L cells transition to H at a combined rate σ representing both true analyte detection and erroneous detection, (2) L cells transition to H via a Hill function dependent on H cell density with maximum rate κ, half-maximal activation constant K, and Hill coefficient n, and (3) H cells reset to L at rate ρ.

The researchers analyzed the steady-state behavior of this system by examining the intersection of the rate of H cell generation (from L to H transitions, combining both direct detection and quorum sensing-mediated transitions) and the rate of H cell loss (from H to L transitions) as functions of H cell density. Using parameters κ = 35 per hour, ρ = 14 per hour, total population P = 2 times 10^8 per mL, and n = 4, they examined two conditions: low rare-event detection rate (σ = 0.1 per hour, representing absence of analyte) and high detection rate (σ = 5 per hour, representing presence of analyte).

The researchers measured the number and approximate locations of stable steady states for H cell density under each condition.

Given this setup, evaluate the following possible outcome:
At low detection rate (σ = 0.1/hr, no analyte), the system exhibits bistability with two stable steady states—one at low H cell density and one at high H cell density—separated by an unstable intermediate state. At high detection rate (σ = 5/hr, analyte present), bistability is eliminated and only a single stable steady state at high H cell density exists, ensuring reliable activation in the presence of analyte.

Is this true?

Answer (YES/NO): YES